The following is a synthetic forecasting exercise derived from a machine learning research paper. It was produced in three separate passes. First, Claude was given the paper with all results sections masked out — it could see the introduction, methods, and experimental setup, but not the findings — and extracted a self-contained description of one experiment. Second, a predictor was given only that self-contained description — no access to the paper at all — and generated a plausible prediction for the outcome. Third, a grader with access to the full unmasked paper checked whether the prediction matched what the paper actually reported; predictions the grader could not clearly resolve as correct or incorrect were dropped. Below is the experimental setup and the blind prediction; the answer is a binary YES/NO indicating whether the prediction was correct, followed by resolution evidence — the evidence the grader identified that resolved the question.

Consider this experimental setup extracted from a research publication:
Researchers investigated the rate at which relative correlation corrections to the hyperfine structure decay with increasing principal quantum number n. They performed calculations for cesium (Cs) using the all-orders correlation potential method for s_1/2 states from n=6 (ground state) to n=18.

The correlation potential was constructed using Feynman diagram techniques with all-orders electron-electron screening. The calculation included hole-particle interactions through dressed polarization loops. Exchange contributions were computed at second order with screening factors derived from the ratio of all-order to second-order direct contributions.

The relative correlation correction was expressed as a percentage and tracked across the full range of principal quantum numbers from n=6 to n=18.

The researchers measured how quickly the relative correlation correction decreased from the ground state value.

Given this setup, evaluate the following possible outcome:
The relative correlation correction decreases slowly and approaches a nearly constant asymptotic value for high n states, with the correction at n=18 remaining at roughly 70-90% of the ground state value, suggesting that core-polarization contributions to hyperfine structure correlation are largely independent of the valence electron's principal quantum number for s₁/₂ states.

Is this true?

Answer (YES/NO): NO